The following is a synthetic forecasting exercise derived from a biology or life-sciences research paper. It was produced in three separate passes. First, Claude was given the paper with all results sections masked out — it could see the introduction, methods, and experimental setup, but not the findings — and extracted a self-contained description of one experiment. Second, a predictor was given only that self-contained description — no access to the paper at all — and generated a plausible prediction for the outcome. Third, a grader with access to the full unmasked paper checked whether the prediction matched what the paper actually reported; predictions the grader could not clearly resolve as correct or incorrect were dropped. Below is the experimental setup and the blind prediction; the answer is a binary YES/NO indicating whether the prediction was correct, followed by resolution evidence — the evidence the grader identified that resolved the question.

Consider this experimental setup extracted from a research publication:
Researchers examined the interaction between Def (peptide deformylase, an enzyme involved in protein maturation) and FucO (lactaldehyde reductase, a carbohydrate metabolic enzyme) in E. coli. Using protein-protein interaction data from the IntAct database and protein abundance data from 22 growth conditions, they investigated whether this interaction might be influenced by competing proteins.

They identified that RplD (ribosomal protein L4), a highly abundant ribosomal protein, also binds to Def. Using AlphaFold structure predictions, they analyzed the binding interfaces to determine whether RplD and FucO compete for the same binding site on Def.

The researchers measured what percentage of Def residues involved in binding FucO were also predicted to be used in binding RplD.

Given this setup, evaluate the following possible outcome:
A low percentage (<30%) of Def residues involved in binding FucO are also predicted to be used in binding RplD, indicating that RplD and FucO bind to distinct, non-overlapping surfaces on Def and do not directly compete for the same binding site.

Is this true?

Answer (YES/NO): NO